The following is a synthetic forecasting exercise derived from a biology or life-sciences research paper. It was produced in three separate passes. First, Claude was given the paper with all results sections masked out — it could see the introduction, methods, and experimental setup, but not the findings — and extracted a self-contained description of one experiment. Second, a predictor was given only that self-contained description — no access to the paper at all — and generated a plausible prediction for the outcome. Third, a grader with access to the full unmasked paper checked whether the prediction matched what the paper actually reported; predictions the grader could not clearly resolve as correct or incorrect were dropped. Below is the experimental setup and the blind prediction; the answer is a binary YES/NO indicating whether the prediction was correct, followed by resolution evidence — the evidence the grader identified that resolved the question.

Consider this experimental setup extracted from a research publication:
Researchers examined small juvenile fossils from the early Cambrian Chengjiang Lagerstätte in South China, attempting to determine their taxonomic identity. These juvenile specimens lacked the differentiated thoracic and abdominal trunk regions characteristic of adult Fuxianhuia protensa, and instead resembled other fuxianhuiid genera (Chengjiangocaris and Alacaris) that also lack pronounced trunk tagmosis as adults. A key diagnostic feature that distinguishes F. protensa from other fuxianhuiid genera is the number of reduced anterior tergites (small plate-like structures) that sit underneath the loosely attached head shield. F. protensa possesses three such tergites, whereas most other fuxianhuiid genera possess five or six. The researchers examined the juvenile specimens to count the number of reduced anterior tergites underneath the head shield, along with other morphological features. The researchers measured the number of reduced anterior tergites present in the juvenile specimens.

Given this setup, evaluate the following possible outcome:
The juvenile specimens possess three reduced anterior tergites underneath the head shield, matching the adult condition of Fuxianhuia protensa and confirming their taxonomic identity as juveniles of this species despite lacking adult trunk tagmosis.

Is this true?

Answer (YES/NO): YES